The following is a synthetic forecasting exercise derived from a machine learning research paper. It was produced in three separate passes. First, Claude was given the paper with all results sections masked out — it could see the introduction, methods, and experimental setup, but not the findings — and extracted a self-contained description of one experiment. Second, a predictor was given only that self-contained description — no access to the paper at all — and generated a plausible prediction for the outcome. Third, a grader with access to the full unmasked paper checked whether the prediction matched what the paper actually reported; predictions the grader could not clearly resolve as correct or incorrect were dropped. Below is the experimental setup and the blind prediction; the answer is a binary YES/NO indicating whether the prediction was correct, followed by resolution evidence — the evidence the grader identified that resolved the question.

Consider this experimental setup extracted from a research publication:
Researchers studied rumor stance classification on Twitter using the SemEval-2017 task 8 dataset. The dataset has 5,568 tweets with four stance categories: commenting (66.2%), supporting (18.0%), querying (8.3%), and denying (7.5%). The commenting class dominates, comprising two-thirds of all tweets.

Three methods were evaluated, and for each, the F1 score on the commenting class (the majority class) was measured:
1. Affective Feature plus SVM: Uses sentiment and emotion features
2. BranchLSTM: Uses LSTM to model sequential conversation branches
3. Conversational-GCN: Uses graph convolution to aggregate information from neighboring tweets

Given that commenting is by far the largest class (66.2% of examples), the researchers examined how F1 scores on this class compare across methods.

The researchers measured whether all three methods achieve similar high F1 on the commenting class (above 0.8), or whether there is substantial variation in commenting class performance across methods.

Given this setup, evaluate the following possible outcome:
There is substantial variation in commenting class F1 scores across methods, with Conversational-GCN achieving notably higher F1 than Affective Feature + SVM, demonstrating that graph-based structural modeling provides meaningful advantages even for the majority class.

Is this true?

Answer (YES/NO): NO